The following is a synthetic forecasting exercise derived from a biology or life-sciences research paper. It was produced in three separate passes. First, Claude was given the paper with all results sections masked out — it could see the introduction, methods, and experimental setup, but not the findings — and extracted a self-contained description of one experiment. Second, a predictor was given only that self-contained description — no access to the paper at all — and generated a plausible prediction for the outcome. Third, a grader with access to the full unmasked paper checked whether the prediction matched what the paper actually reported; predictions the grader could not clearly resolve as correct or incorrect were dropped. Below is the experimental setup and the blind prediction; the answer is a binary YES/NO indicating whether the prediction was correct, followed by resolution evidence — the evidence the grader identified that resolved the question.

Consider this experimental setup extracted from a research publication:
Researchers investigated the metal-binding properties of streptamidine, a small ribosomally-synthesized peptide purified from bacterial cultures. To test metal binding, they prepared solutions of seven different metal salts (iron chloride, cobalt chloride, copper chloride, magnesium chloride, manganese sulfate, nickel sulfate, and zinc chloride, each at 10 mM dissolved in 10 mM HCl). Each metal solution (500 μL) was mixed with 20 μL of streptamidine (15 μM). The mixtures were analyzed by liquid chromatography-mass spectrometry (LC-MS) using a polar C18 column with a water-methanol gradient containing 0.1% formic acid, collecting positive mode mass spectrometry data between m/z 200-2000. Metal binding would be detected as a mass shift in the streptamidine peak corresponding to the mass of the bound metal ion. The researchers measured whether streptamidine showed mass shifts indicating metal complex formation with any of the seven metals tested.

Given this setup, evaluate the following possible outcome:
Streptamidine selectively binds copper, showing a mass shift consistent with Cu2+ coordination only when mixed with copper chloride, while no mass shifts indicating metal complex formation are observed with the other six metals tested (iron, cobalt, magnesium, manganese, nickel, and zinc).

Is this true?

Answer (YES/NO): NO